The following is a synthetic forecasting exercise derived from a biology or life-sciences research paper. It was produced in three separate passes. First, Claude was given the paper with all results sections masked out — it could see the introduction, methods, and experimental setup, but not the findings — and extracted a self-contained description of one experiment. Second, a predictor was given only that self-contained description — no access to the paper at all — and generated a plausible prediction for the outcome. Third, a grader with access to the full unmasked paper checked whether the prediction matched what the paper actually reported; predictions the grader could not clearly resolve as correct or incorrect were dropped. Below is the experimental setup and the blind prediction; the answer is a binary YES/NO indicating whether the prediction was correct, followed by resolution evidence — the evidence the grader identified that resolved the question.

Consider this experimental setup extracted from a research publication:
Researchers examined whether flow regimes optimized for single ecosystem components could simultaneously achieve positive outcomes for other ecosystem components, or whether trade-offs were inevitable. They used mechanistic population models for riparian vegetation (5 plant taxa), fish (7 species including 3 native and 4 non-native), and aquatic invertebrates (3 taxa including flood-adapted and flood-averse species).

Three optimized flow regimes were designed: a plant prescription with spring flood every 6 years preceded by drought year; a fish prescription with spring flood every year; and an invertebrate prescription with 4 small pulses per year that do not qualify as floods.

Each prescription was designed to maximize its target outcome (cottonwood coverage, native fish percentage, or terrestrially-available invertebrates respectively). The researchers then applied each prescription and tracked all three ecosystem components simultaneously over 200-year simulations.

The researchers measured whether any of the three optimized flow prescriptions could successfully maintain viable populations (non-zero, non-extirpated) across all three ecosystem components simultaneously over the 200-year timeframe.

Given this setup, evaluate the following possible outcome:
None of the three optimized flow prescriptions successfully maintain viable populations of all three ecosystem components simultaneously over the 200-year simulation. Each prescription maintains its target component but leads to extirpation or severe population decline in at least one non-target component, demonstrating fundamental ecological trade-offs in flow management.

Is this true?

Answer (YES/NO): YES